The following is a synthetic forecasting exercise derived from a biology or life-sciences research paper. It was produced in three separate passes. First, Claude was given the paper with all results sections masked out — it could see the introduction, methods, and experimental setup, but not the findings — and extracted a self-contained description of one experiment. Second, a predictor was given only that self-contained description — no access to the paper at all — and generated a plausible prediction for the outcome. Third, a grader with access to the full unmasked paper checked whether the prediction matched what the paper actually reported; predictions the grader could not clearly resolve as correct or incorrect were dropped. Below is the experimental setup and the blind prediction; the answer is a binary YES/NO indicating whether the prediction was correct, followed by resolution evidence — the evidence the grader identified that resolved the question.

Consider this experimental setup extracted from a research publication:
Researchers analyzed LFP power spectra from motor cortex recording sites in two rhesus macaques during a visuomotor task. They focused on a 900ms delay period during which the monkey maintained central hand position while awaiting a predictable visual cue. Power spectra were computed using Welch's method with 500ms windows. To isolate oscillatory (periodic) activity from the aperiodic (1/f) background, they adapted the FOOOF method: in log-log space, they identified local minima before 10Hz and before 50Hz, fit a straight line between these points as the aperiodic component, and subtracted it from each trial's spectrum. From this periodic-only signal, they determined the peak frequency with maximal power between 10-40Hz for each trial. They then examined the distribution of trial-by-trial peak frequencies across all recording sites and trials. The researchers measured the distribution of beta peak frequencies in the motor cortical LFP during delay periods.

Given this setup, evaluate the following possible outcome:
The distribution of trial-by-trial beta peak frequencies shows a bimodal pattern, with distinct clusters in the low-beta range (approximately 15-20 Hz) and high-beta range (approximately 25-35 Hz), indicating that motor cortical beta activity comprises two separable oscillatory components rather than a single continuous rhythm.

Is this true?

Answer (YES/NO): YES